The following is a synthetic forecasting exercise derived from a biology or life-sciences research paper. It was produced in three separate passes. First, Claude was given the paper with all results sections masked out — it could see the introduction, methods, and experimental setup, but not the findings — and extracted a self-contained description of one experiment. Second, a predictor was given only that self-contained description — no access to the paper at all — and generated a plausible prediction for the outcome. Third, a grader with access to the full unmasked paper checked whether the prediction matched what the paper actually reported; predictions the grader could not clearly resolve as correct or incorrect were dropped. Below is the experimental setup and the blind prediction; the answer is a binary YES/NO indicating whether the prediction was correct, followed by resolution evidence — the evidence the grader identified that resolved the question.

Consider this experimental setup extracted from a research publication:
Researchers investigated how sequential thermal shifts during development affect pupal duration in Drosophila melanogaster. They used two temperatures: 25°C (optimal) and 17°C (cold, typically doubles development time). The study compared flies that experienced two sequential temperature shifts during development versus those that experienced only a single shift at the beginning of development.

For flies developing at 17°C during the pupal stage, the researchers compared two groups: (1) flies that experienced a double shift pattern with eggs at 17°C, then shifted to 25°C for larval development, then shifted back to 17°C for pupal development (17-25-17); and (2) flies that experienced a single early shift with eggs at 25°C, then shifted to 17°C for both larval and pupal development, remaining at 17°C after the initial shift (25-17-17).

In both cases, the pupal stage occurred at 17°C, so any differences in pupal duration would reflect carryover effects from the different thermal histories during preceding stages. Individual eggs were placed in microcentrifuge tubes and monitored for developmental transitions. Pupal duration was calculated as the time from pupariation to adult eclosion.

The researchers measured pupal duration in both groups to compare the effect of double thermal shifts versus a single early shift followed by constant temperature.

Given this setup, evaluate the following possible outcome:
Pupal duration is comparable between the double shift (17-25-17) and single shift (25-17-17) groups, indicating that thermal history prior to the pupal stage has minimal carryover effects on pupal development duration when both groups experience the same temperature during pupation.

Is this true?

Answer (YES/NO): NO